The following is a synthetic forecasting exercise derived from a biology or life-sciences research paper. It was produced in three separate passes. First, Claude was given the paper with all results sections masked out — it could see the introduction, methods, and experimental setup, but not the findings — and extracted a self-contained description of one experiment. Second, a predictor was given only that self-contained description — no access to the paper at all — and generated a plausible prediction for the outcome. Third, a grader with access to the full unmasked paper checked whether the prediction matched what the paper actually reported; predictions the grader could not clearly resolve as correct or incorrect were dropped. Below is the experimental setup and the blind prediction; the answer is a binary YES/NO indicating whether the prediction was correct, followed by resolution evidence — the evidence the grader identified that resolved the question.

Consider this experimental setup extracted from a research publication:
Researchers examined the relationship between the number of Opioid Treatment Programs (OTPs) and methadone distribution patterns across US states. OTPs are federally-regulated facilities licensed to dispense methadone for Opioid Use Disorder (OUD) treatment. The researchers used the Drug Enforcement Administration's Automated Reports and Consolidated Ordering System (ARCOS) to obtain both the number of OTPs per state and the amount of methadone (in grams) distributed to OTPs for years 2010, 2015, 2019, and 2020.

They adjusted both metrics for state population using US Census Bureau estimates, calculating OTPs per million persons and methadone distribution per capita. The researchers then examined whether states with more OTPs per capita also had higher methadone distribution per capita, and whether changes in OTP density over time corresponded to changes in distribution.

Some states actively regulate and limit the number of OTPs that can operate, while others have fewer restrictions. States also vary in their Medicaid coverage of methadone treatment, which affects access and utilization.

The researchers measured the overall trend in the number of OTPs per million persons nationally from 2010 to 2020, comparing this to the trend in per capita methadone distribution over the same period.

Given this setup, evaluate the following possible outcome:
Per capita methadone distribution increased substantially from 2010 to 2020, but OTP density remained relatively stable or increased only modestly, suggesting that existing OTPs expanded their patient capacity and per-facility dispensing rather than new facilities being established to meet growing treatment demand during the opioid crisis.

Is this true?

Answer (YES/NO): NO